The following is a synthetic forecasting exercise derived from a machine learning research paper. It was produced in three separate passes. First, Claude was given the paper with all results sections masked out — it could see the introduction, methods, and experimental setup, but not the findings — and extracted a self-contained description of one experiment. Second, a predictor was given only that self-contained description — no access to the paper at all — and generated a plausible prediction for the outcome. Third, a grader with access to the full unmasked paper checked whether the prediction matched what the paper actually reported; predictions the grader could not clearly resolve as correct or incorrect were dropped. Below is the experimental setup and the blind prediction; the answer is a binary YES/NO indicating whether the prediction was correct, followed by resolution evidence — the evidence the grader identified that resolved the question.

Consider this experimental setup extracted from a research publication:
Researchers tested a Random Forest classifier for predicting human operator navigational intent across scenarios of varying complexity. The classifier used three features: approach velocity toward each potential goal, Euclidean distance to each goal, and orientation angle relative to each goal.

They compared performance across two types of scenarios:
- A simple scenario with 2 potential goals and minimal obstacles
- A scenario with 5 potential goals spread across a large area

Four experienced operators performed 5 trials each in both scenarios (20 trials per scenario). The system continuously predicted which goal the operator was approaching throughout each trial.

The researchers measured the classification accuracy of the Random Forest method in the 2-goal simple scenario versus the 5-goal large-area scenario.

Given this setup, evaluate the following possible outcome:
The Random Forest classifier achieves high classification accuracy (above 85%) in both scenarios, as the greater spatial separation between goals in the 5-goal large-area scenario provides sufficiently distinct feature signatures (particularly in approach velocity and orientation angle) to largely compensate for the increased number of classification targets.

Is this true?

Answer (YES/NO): NO